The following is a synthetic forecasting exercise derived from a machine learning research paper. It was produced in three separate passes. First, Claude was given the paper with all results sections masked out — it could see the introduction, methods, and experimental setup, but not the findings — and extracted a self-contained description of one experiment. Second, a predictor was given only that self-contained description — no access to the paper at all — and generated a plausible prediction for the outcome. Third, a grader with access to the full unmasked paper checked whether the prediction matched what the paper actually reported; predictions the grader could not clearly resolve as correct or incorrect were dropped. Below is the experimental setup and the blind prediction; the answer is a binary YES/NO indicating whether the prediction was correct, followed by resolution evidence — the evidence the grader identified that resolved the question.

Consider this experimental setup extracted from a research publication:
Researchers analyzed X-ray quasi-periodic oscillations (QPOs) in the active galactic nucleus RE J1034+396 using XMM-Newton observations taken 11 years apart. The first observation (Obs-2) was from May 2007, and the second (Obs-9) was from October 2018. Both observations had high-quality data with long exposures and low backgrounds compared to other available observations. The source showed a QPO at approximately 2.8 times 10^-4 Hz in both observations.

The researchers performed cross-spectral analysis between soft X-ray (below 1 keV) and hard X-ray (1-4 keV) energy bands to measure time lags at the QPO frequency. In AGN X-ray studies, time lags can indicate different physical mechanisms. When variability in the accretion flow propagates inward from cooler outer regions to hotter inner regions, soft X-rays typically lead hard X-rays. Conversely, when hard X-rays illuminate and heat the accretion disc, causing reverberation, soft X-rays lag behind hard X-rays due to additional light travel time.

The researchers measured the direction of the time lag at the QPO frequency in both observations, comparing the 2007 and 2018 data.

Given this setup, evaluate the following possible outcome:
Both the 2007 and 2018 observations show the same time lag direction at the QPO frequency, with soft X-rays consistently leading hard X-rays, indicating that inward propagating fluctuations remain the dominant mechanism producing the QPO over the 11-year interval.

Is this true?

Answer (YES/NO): NO